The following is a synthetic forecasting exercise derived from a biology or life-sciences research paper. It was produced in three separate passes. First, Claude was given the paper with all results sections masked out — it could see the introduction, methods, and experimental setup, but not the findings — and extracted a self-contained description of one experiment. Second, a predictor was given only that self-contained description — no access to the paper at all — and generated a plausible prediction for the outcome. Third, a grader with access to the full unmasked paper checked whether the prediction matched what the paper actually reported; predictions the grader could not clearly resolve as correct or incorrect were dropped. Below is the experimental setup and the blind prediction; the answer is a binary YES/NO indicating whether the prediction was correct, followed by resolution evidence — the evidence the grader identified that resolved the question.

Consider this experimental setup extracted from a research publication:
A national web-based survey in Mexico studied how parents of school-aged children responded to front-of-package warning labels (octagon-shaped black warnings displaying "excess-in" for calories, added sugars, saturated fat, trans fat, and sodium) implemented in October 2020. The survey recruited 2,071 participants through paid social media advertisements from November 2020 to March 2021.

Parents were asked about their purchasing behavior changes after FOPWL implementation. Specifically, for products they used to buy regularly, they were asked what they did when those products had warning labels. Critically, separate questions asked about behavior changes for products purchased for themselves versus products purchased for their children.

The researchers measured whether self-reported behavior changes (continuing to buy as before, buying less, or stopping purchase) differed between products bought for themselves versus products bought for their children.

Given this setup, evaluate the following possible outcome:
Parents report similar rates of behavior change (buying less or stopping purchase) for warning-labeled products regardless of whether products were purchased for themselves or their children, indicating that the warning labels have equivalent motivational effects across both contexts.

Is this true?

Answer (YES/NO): NO